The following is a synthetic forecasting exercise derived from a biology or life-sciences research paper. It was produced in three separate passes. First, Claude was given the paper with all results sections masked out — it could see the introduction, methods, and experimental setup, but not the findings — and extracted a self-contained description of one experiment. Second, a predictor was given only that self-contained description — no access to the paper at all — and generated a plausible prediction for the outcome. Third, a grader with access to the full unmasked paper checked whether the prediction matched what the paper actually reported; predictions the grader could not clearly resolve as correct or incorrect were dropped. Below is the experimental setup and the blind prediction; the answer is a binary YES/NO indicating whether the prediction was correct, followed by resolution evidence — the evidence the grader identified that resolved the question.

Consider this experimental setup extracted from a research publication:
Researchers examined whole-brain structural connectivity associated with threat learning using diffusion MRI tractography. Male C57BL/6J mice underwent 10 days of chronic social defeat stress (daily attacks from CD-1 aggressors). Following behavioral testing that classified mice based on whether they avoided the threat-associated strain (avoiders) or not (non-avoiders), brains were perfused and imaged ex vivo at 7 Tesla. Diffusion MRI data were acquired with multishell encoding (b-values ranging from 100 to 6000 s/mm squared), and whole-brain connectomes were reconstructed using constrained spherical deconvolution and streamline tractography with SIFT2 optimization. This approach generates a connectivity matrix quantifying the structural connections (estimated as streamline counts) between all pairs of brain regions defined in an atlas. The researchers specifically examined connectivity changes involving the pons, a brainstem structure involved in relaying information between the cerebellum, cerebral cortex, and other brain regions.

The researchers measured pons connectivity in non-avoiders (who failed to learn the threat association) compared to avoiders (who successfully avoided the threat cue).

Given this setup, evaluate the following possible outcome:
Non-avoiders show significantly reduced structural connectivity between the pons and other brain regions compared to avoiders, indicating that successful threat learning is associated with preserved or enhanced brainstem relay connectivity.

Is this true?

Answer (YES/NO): YES